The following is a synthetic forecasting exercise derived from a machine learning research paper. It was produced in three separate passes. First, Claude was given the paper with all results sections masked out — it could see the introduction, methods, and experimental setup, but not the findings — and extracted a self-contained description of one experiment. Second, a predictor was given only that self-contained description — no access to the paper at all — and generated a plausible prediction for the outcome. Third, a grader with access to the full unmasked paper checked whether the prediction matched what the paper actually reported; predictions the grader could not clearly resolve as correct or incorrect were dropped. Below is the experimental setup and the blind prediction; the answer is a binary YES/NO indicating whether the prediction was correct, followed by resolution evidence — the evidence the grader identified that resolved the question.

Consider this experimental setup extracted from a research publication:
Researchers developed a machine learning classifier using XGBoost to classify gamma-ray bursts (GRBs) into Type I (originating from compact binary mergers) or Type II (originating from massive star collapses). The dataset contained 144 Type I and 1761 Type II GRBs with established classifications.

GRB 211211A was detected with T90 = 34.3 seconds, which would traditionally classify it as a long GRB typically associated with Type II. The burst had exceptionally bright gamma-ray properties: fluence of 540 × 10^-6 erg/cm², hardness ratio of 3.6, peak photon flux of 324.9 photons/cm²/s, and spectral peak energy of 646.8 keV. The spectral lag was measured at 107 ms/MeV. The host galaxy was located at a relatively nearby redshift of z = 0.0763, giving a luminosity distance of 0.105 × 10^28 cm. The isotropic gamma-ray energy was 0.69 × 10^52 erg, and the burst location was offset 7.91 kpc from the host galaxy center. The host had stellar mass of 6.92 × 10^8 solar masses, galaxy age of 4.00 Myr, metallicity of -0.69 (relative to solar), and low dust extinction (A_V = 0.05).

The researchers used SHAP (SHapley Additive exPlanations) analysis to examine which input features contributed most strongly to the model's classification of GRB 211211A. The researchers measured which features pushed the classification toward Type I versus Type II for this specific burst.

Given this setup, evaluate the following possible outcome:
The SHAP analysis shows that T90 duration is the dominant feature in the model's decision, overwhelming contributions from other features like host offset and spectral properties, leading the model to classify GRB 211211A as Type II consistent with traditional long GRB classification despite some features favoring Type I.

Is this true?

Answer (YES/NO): NO